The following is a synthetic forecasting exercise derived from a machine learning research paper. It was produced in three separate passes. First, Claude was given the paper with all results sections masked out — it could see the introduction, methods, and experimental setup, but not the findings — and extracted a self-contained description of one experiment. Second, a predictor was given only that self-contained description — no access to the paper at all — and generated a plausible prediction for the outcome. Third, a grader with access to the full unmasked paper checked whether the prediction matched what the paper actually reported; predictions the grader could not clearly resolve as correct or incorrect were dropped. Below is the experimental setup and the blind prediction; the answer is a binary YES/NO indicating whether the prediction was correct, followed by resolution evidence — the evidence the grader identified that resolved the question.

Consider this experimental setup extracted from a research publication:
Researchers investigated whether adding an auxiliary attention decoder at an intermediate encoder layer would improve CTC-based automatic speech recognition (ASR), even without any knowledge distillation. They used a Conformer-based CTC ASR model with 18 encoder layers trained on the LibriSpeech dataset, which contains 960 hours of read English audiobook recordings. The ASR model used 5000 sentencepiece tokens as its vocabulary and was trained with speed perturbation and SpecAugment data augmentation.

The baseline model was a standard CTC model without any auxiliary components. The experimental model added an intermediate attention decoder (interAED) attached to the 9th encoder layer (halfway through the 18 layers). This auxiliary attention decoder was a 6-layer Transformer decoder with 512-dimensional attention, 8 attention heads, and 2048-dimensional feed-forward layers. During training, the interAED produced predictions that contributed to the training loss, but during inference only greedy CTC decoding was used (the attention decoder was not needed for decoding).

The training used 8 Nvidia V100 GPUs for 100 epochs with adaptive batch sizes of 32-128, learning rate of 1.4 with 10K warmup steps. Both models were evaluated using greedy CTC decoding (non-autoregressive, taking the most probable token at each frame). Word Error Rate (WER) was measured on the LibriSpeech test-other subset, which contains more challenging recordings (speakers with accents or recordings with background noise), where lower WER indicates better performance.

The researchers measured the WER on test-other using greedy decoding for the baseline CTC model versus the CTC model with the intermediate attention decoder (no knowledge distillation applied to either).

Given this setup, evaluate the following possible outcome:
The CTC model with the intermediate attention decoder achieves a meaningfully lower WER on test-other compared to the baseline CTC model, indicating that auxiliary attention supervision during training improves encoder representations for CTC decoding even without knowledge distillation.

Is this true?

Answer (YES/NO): NO